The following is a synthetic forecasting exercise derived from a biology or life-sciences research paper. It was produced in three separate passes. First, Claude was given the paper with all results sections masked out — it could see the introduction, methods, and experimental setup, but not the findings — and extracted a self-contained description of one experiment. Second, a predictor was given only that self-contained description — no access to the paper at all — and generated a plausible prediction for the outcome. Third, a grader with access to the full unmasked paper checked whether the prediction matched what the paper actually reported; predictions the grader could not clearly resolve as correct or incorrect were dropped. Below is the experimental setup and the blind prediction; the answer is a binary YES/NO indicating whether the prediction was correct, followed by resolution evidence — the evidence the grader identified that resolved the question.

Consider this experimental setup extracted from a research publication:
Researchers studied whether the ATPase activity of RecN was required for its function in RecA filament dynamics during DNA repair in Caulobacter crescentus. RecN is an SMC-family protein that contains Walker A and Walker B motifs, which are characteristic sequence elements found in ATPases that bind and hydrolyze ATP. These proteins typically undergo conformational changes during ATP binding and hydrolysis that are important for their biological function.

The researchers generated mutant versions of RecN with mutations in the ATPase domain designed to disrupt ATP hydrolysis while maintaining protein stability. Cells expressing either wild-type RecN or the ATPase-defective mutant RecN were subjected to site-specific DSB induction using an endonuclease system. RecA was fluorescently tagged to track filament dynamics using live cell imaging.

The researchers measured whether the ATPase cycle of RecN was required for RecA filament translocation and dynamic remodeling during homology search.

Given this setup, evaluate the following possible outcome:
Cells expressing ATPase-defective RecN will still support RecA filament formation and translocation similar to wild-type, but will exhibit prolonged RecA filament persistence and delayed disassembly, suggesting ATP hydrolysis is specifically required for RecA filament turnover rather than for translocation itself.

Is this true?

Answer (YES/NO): NO